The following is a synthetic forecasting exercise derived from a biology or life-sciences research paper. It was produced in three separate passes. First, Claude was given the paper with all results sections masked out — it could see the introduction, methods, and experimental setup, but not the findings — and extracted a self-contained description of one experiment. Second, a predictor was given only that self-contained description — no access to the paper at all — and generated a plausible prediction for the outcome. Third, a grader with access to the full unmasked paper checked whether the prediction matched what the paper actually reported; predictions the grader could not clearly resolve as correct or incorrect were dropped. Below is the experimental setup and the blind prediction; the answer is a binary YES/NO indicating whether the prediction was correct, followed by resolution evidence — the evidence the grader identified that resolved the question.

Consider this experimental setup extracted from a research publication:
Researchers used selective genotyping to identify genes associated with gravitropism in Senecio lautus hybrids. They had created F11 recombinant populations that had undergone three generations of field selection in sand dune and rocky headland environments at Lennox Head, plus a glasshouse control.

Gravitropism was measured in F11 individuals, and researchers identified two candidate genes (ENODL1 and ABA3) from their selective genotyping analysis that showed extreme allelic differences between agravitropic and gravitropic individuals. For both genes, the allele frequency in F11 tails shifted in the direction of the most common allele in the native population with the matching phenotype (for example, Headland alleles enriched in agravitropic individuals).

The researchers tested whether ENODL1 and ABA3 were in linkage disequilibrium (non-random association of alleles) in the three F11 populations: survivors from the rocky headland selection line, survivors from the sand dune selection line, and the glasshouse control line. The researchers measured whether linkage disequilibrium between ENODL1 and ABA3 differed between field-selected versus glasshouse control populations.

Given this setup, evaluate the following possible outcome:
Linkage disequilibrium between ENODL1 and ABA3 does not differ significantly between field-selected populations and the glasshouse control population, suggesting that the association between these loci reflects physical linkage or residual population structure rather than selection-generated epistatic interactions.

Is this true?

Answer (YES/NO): NO